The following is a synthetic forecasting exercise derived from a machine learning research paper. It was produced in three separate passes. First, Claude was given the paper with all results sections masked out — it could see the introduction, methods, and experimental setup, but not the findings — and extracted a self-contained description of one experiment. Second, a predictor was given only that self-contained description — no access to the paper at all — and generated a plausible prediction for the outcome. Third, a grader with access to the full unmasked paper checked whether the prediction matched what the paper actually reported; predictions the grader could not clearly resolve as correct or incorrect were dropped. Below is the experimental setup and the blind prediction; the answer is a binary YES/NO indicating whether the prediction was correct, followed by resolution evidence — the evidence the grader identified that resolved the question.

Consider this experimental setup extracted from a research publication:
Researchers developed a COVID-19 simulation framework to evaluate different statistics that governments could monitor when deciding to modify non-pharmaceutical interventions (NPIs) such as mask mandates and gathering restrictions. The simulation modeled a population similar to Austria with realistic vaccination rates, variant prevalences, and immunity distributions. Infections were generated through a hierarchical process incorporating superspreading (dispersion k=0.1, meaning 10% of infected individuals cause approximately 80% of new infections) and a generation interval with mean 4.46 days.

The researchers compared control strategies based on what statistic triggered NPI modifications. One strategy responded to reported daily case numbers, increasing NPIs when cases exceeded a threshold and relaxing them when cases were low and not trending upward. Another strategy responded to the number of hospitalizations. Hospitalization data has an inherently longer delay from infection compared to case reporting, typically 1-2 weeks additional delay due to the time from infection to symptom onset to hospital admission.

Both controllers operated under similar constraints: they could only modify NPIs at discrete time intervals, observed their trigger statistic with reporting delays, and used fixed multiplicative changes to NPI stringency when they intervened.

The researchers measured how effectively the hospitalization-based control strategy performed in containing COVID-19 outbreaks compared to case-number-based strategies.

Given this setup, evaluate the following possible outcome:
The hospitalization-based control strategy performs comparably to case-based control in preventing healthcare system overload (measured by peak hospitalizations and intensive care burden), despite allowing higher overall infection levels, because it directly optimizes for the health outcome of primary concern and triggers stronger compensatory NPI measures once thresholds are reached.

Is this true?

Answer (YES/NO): NO